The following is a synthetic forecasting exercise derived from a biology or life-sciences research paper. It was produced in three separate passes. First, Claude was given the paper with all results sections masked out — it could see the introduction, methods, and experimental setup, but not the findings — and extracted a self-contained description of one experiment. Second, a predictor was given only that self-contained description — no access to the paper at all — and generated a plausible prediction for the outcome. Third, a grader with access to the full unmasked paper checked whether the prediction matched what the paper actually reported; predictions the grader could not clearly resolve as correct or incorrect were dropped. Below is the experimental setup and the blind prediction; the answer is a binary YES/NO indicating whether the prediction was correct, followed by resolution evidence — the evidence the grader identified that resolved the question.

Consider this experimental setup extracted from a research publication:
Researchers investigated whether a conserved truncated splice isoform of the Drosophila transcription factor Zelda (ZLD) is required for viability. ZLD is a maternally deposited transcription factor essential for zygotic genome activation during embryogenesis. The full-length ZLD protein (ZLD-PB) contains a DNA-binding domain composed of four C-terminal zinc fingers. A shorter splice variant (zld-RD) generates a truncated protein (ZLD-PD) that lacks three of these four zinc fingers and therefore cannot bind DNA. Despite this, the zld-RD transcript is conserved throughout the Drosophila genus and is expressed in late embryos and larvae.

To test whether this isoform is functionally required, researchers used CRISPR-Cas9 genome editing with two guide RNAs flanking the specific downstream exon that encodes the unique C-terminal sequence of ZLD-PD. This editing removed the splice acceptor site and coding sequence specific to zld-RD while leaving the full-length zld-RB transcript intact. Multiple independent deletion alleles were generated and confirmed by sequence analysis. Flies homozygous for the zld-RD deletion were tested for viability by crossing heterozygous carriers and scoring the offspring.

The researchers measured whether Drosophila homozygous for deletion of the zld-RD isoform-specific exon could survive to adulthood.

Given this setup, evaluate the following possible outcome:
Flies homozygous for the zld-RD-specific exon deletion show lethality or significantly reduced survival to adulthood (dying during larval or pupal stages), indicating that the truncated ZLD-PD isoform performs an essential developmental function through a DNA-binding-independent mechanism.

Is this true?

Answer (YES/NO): NO